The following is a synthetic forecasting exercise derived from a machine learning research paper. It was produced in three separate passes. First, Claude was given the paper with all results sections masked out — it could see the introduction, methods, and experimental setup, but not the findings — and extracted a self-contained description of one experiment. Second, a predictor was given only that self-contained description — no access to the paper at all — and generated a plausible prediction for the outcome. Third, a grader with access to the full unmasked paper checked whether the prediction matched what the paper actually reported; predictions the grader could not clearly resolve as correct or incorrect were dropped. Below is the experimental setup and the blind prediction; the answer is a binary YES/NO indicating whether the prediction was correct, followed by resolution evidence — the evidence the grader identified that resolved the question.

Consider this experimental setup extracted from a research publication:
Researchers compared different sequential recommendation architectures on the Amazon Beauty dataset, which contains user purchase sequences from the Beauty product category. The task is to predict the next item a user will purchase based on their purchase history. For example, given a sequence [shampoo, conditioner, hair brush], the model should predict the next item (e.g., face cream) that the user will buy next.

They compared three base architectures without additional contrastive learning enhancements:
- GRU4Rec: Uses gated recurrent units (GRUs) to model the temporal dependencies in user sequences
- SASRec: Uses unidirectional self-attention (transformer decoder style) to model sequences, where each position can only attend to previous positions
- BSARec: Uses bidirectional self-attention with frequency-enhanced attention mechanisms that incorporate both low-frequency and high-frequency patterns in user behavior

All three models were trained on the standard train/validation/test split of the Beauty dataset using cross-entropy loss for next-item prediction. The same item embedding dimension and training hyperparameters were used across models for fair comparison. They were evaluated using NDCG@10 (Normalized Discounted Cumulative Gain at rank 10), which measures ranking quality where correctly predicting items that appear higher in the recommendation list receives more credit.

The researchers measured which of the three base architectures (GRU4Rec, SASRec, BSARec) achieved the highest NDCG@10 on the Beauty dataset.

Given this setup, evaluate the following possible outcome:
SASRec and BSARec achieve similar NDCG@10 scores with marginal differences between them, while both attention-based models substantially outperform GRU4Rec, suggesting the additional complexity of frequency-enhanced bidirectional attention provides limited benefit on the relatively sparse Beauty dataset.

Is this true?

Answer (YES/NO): NO